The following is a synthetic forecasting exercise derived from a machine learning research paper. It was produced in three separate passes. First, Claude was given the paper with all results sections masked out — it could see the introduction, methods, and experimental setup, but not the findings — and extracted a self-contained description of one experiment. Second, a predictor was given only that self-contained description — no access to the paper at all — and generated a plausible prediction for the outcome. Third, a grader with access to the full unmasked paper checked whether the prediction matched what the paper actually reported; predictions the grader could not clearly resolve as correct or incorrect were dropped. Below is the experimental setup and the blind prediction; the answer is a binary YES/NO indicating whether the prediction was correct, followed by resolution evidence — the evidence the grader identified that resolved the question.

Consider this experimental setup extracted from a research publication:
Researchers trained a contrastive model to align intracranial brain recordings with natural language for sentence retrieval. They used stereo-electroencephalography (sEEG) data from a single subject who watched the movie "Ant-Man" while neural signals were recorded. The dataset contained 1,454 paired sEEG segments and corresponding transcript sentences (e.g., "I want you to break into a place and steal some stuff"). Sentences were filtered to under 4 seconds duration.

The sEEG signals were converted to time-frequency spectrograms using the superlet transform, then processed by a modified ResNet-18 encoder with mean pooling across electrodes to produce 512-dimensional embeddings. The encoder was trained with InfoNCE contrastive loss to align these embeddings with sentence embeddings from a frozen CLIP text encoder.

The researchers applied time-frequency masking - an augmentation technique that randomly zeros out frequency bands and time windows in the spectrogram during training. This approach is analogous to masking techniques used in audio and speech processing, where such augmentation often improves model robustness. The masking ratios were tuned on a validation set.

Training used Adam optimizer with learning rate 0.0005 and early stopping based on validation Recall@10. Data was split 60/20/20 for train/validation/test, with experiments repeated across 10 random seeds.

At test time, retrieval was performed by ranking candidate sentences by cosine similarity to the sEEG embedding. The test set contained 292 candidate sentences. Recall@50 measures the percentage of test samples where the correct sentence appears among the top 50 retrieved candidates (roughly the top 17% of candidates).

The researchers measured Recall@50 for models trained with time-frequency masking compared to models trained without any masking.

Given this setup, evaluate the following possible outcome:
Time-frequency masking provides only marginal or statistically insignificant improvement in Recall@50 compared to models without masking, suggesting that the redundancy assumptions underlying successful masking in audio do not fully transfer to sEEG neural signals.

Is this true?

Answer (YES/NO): NO